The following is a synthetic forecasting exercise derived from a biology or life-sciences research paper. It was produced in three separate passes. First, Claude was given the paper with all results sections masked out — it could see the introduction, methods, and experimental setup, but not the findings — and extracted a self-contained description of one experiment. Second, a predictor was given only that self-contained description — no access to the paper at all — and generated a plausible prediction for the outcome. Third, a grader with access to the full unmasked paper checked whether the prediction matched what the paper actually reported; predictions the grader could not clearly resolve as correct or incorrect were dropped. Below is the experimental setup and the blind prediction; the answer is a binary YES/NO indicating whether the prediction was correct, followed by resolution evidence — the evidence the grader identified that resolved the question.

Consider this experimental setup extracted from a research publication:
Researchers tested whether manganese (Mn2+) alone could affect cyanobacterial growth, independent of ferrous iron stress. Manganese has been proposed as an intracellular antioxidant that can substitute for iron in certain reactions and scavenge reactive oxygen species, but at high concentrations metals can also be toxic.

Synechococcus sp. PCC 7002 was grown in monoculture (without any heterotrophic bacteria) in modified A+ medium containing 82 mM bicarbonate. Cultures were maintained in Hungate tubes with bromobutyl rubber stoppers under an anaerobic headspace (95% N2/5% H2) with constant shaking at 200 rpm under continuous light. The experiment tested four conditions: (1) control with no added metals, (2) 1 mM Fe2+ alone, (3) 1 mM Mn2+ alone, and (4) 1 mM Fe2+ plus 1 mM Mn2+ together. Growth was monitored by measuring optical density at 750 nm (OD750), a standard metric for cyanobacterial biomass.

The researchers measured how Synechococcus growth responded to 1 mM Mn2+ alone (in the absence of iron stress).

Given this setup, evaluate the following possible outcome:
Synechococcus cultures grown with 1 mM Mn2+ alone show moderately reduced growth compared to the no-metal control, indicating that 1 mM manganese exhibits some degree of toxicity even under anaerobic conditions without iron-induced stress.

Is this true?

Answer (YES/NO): NO